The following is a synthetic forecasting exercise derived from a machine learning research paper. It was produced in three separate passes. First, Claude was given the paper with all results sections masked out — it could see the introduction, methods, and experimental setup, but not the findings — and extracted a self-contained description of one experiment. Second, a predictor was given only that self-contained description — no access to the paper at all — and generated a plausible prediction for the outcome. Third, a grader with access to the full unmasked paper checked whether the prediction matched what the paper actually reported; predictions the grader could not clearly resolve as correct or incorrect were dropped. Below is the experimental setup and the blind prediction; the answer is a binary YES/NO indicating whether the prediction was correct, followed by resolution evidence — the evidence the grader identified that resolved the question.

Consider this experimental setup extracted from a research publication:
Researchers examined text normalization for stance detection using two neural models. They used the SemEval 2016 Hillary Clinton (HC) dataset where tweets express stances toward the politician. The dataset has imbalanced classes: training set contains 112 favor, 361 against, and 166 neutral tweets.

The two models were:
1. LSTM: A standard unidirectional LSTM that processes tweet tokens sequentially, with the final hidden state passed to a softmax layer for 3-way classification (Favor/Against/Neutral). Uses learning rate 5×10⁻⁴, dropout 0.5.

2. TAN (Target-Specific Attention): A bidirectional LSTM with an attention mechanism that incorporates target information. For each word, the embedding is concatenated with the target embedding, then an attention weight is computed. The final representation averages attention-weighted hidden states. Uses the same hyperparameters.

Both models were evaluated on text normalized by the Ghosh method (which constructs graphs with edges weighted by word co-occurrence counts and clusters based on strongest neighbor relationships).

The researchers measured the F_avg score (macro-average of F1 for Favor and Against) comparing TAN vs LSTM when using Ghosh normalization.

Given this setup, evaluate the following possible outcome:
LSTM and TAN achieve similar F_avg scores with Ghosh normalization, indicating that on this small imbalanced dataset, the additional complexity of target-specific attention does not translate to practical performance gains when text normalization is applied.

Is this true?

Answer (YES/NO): NO